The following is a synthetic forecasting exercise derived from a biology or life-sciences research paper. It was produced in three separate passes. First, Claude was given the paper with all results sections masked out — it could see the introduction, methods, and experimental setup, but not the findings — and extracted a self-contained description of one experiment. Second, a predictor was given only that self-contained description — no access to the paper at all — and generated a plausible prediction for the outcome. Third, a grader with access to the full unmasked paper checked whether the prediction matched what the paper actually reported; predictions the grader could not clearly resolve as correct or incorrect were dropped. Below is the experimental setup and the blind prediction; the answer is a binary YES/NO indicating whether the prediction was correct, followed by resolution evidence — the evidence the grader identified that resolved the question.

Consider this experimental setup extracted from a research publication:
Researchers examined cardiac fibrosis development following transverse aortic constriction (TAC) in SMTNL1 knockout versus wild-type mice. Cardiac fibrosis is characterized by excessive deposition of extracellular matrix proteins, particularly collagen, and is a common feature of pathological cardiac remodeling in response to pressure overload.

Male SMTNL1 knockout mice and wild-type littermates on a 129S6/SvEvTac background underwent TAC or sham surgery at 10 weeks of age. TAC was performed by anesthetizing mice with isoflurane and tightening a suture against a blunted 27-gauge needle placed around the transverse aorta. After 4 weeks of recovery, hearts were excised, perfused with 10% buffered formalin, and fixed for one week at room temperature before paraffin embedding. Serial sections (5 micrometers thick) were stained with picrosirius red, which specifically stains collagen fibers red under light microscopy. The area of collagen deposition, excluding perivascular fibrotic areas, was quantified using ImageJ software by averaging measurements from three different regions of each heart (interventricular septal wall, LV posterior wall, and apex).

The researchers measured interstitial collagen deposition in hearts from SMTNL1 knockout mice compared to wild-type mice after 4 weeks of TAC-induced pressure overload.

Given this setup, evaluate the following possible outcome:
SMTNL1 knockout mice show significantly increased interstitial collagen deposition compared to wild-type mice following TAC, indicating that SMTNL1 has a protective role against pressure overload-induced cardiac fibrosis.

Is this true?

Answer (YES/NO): NO